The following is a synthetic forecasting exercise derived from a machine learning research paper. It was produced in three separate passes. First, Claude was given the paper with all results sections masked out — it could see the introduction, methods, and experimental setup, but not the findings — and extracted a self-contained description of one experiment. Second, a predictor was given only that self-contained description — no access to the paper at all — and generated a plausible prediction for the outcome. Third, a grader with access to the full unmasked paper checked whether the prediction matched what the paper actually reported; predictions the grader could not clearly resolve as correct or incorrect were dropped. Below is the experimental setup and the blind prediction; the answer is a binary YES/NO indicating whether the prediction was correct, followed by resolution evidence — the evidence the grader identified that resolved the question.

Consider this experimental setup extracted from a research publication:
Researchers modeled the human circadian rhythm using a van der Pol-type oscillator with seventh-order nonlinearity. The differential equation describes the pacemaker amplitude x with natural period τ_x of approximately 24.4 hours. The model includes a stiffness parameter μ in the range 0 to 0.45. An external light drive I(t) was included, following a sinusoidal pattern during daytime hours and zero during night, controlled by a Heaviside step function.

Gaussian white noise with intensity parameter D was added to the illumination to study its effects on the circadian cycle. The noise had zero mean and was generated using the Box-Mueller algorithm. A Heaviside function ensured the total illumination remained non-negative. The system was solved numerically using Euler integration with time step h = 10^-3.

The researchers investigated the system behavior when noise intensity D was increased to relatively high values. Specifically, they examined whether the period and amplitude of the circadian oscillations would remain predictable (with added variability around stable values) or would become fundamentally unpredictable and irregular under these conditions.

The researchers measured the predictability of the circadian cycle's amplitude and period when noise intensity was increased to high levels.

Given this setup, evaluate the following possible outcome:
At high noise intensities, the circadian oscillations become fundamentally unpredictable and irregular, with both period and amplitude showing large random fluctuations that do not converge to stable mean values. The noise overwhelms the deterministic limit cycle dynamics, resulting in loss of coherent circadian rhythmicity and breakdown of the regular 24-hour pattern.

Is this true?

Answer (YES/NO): YES